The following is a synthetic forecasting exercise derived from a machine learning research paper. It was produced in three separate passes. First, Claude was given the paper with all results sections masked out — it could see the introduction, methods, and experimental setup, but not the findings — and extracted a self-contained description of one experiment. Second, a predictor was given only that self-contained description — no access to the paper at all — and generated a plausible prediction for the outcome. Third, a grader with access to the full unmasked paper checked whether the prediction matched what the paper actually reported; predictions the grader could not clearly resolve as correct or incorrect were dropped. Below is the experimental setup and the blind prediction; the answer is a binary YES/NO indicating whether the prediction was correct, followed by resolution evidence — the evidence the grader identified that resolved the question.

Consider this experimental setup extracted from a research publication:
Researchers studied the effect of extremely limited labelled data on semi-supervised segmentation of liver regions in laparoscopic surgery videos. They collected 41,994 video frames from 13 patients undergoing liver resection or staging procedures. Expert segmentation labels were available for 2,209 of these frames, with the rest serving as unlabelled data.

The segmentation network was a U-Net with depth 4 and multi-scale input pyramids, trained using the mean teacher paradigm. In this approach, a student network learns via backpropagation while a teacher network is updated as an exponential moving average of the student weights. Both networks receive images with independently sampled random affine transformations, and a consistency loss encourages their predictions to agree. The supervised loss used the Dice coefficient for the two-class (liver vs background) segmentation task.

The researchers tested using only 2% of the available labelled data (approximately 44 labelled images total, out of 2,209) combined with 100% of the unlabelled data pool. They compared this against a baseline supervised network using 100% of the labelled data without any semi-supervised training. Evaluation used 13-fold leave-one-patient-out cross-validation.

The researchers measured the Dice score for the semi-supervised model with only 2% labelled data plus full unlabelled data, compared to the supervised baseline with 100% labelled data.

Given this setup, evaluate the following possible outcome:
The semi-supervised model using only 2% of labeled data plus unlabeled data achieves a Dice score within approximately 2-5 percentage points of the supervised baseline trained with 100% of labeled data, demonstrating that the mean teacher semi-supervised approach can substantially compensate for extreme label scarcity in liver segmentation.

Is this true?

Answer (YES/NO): YES